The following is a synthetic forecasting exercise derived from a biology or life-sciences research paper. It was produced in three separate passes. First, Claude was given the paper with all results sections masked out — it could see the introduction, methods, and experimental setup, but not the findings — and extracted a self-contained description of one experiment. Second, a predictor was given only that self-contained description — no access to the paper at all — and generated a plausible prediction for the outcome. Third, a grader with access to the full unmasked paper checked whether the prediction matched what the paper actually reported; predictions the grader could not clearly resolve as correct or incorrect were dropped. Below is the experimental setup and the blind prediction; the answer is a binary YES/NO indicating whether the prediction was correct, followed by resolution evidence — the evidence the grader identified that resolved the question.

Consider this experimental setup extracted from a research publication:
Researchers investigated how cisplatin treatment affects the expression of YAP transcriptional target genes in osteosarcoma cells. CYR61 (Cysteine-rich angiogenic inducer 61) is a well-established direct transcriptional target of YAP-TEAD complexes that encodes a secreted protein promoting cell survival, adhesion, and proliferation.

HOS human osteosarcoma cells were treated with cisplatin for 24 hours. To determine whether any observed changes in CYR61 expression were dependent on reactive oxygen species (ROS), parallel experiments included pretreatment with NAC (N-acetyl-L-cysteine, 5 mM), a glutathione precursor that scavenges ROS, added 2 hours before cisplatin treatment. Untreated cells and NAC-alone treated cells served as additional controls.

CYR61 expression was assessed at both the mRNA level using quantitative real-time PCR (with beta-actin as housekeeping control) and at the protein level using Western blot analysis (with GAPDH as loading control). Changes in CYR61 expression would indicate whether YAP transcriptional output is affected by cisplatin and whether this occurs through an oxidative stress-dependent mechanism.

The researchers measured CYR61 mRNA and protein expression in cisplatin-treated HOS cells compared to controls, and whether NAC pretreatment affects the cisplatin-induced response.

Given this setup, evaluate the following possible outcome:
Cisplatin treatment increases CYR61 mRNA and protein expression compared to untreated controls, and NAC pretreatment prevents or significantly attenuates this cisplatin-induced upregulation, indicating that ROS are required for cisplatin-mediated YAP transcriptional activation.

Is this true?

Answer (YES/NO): YES